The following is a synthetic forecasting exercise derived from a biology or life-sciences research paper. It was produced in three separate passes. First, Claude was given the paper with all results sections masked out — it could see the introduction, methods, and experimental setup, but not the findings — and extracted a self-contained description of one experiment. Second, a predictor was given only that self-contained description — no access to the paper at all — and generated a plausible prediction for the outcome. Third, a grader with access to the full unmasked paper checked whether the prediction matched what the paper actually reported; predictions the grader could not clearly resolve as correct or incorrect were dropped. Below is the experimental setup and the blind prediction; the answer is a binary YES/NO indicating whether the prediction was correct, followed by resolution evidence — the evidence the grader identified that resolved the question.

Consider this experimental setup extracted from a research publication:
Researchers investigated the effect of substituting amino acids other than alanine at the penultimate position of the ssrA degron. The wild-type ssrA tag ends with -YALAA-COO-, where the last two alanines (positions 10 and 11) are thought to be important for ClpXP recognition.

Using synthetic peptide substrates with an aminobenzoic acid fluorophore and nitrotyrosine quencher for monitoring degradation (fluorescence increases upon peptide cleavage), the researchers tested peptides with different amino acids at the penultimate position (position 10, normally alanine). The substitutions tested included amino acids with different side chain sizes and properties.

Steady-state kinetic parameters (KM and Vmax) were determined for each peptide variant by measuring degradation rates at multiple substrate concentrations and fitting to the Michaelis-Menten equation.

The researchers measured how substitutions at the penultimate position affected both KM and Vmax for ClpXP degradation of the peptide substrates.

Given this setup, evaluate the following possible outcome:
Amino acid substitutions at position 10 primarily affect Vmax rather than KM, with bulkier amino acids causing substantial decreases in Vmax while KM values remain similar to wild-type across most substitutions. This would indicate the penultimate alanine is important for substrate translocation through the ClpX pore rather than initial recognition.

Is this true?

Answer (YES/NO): NO